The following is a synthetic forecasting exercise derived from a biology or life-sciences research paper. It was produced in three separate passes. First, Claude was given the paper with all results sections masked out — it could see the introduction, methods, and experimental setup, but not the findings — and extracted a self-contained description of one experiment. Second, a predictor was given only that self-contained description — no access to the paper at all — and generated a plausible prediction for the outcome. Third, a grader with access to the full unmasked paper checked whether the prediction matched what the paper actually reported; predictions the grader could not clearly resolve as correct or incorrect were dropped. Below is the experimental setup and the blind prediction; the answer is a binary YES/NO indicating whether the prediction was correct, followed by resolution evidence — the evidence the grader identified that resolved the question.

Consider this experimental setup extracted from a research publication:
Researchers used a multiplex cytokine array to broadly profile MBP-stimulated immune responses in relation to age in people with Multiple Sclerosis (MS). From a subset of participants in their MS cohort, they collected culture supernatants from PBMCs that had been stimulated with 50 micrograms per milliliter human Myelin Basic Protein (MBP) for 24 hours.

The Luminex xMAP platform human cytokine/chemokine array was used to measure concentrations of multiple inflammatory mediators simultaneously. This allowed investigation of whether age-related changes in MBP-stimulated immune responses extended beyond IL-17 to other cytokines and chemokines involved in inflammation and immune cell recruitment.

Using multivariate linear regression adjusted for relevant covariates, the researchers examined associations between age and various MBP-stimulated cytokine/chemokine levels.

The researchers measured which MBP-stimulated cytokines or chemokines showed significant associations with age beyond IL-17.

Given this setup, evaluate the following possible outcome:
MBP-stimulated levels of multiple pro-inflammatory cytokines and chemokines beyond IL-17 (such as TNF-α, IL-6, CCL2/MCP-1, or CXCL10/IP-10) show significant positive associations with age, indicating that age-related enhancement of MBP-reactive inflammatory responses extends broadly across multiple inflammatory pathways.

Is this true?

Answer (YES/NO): NO